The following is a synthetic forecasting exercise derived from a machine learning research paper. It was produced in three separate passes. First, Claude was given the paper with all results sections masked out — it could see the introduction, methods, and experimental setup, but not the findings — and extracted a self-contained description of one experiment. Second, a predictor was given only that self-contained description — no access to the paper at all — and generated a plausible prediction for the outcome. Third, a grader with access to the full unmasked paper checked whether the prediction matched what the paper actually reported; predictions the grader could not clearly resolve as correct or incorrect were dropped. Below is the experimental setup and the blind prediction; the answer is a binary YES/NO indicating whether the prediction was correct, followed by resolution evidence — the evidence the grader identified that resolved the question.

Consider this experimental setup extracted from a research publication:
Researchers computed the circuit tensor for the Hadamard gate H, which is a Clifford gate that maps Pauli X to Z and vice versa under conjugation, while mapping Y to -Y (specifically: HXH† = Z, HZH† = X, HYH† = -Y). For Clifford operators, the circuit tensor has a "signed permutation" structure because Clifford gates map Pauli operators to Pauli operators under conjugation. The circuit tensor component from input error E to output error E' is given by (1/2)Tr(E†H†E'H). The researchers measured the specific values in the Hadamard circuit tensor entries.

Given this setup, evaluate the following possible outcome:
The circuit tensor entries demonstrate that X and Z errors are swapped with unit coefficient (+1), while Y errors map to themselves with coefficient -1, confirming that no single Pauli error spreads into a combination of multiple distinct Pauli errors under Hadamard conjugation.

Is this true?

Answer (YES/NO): YES